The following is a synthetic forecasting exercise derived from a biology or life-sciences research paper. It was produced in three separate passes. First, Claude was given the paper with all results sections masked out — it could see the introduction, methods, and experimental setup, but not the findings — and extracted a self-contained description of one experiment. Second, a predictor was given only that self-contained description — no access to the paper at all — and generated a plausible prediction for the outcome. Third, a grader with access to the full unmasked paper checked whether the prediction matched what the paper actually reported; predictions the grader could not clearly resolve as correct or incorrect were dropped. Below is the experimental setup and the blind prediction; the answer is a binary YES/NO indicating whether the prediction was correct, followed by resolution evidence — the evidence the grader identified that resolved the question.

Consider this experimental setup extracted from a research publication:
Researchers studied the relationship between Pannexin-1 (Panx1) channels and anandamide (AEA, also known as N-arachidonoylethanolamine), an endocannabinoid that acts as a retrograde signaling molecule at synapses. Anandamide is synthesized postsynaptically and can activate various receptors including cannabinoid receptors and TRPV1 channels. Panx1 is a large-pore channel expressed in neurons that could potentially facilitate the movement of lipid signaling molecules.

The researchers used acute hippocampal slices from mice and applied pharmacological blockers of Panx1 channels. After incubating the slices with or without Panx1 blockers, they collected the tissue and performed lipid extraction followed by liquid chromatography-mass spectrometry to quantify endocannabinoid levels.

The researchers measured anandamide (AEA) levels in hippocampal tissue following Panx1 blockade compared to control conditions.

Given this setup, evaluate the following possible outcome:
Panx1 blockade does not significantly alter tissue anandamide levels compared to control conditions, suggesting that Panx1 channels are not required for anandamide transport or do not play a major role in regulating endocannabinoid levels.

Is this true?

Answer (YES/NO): NO